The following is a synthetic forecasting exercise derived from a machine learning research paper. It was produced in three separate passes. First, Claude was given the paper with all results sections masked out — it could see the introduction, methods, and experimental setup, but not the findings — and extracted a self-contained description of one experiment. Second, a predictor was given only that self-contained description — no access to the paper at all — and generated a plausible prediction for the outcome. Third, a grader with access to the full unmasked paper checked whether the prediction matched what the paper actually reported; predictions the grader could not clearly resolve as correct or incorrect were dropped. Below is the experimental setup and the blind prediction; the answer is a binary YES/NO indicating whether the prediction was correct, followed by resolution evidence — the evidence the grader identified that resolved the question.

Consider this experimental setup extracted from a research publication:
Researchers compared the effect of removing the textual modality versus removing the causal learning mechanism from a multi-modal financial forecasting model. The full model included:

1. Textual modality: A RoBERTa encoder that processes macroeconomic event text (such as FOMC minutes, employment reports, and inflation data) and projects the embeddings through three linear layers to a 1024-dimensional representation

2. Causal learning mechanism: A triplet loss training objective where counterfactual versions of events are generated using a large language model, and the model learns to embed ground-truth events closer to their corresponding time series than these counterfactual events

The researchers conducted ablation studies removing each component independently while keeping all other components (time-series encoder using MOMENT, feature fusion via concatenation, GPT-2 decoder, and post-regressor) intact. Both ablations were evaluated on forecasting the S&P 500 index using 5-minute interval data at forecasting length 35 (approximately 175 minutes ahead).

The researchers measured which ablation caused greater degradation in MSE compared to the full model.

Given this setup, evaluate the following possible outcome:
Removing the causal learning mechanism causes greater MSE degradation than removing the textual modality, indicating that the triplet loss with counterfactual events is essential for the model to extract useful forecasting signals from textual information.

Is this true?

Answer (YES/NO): NO